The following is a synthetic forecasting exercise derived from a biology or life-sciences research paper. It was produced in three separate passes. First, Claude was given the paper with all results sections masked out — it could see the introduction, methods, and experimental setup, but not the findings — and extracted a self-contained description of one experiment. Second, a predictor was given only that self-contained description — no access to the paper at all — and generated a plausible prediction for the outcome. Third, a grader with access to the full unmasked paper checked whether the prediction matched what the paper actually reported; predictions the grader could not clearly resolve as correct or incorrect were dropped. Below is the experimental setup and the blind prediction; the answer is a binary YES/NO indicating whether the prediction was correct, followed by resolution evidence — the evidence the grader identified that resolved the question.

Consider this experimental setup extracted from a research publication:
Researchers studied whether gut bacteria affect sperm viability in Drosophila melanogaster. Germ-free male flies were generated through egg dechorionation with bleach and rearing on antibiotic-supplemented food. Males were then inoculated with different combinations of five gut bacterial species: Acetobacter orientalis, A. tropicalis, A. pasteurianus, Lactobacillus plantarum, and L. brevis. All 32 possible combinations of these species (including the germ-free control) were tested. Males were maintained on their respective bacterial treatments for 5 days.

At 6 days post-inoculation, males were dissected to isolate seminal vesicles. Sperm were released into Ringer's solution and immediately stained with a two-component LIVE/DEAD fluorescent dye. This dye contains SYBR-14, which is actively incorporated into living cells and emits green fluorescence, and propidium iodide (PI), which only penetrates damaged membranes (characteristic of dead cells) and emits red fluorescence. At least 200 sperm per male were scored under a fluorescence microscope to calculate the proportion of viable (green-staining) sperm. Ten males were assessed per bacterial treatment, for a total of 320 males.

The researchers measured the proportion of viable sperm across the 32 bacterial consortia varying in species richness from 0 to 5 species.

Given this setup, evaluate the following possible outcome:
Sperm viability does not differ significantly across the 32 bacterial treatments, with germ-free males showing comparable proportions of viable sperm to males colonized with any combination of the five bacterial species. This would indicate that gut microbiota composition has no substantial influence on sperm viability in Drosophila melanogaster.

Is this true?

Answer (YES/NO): NO